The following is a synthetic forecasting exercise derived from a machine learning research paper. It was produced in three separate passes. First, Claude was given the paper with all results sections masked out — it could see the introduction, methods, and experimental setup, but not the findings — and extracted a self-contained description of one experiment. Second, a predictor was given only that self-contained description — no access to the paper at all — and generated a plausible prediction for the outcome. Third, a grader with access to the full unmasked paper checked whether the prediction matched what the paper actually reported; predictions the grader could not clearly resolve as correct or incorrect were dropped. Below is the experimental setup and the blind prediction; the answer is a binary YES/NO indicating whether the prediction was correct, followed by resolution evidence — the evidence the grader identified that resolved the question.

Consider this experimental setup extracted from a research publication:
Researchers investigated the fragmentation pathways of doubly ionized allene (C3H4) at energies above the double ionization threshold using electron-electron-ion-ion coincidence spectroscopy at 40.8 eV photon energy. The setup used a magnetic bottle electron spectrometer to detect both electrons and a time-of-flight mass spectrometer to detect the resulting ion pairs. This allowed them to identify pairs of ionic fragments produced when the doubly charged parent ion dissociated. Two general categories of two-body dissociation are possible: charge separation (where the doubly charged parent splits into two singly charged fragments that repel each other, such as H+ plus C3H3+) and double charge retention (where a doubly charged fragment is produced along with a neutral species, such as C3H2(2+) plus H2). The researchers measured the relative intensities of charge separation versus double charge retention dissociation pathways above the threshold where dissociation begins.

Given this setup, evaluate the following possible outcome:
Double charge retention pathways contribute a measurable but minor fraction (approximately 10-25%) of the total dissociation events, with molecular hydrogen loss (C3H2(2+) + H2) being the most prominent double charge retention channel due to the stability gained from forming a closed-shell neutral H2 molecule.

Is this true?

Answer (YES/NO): NO